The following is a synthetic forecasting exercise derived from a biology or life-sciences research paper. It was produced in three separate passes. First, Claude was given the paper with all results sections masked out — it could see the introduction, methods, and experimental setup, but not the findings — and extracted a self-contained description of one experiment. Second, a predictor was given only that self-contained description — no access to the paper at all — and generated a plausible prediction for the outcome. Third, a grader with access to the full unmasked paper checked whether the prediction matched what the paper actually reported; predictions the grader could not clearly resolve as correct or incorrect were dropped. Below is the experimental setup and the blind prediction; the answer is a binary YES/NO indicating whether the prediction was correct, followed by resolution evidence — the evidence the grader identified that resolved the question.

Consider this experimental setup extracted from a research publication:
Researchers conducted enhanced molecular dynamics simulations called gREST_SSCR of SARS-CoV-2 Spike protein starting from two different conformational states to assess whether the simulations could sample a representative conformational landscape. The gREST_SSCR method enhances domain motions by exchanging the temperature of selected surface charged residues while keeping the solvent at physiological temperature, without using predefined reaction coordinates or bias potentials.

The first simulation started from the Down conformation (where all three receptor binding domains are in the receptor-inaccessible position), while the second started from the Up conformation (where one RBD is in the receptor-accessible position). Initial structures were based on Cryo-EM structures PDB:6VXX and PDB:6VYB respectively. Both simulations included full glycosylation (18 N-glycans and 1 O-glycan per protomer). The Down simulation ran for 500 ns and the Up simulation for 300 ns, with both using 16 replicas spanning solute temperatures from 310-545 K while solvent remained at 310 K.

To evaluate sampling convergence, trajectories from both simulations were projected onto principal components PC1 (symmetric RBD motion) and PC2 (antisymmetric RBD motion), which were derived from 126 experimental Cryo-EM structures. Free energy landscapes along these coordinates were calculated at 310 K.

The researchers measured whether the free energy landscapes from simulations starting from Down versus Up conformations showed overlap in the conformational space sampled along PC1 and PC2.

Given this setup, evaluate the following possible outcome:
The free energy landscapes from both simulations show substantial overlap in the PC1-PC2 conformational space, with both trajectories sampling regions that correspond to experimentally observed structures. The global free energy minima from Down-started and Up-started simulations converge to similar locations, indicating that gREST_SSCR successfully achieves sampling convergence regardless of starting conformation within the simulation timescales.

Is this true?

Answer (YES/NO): NO